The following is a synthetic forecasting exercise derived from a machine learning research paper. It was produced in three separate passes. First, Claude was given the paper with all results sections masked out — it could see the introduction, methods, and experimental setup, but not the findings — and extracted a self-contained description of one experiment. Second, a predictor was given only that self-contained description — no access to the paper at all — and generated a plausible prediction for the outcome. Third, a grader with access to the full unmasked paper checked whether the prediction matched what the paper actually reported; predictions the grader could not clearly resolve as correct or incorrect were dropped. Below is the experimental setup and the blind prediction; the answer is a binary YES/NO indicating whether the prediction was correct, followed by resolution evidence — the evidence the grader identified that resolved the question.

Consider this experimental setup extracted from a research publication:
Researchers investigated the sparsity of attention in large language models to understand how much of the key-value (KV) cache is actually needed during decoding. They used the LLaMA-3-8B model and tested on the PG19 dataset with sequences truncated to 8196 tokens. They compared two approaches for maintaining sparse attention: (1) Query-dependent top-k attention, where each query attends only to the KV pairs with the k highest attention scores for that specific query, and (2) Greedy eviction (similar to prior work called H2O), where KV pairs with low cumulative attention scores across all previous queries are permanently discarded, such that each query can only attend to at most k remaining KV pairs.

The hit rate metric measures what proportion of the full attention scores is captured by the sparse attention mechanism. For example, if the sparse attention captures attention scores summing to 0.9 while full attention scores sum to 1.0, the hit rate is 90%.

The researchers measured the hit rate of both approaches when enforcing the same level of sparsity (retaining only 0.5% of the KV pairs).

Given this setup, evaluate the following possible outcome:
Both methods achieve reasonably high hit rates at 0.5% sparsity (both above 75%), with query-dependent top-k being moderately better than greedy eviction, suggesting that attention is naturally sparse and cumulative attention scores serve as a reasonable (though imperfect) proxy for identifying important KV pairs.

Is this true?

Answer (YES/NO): NO